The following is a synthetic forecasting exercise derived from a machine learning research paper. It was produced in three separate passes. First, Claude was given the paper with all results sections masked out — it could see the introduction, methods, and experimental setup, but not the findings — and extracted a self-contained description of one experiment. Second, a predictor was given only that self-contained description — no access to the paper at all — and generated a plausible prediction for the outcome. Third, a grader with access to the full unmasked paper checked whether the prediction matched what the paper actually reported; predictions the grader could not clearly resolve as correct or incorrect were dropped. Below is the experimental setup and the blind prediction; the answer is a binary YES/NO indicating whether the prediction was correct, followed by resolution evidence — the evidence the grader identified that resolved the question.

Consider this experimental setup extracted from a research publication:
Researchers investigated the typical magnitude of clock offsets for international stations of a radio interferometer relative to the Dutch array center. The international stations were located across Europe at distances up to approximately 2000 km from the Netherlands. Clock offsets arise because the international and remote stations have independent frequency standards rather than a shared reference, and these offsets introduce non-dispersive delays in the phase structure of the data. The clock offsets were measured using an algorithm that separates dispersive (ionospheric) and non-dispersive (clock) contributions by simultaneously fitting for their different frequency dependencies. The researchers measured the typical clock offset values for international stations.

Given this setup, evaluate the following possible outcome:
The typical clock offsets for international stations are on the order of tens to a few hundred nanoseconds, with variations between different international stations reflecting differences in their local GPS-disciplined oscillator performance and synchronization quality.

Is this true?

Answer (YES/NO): YES